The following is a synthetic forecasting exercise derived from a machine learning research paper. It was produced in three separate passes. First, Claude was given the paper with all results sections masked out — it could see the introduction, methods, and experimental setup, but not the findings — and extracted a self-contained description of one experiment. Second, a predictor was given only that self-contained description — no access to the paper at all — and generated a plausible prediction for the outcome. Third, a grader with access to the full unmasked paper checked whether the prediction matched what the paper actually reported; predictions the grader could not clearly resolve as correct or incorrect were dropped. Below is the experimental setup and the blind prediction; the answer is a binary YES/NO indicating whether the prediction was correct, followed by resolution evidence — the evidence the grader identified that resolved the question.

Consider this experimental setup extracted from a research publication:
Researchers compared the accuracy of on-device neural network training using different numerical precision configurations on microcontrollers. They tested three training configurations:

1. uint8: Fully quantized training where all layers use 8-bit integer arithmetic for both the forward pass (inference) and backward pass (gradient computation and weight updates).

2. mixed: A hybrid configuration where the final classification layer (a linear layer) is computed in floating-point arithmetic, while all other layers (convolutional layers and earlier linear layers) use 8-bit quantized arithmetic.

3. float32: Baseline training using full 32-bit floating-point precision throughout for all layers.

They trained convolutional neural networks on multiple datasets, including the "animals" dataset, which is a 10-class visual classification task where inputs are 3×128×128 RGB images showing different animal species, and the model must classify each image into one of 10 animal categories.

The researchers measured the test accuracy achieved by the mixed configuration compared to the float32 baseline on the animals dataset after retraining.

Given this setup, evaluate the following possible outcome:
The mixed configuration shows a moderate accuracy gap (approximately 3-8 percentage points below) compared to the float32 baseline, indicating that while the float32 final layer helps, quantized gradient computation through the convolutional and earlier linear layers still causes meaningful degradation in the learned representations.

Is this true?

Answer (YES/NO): NO